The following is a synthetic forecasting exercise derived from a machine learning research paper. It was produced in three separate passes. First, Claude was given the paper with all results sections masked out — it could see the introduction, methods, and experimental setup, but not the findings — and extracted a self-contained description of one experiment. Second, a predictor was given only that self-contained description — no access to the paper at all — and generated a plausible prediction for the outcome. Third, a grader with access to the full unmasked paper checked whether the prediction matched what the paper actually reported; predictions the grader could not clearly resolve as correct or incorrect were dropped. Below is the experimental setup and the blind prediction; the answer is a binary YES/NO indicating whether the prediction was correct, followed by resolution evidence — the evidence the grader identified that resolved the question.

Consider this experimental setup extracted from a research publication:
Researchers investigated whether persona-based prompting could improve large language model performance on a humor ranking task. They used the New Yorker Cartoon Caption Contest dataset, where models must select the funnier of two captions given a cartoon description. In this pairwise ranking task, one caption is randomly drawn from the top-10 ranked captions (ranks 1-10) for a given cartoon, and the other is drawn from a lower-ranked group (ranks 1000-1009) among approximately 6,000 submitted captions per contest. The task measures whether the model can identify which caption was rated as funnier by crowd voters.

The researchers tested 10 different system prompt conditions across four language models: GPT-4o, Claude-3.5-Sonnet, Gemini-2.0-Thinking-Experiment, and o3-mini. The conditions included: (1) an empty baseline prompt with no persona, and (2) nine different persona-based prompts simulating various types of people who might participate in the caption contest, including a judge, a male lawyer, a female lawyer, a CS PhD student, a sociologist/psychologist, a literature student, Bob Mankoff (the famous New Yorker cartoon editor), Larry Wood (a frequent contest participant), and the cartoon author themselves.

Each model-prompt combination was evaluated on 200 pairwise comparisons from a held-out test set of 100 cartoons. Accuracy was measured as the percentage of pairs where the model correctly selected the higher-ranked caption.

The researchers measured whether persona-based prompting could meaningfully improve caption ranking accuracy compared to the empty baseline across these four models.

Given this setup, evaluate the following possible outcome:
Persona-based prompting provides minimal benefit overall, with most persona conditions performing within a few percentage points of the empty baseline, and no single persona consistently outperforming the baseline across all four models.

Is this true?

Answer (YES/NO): YES